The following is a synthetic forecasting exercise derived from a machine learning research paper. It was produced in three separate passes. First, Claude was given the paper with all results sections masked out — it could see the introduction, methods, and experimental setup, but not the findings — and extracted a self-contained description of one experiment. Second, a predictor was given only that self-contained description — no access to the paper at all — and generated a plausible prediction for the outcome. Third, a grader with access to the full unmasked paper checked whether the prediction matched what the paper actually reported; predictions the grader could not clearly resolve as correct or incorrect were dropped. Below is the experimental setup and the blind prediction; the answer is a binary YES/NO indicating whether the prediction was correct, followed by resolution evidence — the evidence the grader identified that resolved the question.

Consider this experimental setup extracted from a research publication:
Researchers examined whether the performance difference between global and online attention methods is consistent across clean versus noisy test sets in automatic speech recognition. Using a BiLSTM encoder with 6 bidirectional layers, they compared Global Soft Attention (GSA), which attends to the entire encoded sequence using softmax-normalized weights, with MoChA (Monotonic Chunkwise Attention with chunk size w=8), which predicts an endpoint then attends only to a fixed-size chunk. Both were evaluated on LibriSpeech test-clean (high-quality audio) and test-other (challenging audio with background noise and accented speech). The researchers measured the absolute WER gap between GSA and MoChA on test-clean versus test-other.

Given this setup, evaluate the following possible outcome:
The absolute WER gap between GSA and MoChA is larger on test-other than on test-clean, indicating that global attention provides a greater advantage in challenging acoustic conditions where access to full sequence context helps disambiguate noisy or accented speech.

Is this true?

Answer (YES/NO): YES